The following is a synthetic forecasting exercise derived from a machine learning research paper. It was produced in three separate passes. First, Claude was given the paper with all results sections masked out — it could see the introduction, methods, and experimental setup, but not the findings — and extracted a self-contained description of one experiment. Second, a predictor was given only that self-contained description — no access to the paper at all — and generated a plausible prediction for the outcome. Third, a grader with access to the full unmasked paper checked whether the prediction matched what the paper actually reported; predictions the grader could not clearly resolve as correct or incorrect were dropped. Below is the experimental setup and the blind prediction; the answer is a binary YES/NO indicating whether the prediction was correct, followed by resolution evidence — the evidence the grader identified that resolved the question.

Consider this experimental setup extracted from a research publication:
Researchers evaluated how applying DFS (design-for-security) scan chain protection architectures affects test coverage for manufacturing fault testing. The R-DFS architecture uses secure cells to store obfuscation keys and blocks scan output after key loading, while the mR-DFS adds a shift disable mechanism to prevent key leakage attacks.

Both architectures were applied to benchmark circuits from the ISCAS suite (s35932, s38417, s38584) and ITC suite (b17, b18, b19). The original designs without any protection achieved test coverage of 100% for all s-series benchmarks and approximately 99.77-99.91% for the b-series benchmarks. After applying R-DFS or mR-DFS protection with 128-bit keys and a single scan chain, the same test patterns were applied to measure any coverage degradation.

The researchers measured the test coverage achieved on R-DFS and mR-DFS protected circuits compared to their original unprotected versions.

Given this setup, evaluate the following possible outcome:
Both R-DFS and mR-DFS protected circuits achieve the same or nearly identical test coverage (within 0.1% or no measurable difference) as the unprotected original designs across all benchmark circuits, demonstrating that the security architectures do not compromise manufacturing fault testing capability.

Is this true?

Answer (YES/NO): NO